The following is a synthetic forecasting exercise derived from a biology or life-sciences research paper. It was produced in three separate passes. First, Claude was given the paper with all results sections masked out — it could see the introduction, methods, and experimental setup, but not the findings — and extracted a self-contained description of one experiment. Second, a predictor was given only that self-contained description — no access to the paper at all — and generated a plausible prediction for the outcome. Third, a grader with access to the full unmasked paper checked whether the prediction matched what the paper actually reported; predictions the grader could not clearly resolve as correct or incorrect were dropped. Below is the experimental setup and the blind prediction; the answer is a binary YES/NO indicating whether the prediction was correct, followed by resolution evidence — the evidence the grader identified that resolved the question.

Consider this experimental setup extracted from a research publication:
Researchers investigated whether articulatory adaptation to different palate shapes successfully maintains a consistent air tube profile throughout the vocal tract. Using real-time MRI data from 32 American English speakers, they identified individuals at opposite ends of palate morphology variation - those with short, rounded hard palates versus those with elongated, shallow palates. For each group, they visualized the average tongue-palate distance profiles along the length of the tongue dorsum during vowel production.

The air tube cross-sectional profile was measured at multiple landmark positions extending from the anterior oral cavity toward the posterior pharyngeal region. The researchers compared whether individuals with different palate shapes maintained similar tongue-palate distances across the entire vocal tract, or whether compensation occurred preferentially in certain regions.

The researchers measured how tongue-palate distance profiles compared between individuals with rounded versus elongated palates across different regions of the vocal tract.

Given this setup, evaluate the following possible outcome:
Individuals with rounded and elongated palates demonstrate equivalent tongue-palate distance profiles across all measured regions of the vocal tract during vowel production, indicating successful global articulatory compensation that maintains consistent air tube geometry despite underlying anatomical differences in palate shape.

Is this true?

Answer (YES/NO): NO